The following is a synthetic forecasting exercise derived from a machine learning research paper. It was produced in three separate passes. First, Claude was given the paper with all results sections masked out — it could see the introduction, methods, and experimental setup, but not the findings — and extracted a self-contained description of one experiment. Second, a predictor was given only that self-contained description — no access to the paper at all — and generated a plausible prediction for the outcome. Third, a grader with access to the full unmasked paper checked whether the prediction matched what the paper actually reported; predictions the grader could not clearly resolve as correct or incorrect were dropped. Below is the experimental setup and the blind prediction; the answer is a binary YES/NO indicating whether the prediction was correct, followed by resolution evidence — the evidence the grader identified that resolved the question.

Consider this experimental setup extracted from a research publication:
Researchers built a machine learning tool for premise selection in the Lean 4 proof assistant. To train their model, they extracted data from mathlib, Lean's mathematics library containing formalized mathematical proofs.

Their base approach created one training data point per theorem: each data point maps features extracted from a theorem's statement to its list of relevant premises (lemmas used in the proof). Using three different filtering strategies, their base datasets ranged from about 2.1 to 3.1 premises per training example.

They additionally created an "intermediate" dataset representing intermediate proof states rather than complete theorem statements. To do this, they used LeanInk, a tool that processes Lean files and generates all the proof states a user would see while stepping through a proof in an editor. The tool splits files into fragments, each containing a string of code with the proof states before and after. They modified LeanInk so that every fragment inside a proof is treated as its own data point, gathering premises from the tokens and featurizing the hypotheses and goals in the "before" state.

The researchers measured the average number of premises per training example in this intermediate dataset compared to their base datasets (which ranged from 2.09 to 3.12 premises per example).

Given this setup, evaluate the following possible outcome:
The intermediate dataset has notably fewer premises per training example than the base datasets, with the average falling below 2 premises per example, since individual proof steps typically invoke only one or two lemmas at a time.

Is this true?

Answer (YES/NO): YES